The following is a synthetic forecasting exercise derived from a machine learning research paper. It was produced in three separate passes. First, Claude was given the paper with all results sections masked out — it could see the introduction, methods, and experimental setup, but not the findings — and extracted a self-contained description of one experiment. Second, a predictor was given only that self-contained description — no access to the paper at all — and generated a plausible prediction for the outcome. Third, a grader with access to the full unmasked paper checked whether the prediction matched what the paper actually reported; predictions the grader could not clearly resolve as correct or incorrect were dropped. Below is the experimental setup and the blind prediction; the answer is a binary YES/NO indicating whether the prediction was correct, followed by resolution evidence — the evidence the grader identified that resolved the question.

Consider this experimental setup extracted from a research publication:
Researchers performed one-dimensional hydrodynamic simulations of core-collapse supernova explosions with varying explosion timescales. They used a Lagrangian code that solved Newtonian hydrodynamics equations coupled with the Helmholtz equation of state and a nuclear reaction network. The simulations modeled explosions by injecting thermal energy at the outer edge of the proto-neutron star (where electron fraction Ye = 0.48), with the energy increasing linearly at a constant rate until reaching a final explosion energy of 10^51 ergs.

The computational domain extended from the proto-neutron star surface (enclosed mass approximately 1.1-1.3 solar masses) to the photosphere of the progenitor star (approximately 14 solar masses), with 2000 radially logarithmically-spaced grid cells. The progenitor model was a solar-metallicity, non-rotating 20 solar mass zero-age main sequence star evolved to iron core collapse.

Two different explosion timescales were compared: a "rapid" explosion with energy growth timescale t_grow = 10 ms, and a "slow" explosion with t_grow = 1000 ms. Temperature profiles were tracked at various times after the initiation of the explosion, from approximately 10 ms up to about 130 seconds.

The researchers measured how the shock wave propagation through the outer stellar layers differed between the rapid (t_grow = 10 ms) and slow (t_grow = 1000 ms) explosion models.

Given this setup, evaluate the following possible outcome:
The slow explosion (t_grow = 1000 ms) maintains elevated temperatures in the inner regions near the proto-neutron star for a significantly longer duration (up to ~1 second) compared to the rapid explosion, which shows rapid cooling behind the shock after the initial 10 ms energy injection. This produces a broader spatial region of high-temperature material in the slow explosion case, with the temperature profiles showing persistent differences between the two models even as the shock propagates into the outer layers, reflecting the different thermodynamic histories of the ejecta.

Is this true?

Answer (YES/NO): NO